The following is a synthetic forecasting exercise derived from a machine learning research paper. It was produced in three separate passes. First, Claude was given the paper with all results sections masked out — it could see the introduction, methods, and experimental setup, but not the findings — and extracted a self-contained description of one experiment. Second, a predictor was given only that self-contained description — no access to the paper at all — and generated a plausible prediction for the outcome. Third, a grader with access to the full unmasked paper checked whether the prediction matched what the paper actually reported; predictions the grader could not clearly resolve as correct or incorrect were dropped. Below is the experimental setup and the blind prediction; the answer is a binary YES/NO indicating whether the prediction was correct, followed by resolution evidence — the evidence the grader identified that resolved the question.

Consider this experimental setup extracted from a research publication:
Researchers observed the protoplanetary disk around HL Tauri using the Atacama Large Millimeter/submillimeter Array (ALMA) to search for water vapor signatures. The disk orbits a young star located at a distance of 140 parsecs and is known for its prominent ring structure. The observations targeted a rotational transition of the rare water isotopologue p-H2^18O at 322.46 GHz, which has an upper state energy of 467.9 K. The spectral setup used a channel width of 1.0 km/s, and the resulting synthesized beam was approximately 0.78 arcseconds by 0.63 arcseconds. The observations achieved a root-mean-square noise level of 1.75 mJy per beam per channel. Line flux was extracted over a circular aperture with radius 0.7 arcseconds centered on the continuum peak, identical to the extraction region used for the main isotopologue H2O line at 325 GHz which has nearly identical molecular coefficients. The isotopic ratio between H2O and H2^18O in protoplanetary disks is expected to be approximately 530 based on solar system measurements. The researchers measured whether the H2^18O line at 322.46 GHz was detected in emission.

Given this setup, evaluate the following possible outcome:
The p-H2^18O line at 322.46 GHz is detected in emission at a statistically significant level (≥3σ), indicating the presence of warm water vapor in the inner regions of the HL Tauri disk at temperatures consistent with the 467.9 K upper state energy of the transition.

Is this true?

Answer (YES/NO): NO